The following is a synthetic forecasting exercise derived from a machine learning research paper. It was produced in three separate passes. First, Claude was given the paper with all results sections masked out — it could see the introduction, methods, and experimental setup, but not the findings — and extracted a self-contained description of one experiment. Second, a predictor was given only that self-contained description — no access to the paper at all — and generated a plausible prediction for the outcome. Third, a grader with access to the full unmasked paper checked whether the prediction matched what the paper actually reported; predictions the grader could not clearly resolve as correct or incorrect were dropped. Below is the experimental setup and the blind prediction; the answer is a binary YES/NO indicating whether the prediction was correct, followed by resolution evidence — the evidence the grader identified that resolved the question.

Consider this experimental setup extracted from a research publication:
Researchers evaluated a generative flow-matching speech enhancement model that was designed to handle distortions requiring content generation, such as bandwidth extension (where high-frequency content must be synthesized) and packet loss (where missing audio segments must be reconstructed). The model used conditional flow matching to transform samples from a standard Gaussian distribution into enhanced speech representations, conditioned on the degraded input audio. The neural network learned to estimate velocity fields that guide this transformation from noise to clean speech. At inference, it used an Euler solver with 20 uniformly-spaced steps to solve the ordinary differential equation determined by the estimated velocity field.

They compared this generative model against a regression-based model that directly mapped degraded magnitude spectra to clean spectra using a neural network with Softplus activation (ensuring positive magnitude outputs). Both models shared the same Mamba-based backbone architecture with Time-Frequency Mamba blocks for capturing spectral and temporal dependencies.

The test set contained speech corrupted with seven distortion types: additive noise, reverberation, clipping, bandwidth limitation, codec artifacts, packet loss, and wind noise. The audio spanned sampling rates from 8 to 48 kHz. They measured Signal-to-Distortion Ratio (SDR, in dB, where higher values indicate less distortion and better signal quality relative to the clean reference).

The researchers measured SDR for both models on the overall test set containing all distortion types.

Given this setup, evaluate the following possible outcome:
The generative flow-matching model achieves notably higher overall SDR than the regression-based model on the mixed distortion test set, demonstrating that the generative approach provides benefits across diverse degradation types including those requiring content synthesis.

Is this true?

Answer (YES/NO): NO